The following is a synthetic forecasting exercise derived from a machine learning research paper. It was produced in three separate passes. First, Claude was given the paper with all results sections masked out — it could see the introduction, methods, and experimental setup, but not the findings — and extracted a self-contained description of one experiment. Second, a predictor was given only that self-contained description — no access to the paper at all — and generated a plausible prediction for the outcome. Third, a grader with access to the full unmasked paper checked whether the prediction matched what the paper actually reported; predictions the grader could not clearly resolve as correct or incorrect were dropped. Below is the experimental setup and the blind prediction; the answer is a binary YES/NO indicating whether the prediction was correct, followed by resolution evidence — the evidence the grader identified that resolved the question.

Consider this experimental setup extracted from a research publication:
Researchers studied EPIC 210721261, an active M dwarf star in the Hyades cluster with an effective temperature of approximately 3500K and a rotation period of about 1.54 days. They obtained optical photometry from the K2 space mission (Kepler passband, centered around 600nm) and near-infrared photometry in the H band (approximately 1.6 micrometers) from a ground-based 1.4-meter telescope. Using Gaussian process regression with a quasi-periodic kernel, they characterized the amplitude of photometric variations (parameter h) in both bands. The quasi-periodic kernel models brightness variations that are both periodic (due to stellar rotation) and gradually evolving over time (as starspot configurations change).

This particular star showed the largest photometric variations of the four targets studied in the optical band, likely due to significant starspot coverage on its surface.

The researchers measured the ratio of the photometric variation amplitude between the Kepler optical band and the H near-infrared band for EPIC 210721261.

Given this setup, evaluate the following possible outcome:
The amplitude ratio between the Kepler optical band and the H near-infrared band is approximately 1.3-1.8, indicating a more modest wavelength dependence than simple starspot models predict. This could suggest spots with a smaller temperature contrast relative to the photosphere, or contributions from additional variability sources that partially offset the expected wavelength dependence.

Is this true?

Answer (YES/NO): NO